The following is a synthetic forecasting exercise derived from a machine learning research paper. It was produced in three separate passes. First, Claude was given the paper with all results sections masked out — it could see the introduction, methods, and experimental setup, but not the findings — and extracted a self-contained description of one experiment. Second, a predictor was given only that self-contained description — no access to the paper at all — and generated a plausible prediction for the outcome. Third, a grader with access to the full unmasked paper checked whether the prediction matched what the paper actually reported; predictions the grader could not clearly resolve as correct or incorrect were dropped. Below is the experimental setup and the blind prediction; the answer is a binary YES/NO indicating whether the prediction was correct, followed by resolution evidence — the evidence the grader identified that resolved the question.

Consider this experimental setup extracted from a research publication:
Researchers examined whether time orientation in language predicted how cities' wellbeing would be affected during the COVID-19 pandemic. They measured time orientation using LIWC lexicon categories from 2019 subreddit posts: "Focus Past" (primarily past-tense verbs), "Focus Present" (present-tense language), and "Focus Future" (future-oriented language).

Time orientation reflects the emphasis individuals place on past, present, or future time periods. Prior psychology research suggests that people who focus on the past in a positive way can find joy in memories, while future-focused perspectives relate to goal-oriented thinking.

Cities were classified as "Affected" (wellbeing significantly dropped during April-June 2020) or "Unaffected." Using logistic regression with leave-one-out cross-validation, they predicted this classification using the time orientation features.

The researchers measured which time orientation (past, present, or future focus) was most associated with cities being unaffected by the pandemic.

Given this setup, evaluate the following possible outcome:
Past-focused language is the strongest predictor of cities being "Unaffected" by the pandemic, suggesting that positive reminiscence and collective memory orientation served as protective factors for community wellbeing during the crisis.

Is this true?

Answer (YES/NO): NO